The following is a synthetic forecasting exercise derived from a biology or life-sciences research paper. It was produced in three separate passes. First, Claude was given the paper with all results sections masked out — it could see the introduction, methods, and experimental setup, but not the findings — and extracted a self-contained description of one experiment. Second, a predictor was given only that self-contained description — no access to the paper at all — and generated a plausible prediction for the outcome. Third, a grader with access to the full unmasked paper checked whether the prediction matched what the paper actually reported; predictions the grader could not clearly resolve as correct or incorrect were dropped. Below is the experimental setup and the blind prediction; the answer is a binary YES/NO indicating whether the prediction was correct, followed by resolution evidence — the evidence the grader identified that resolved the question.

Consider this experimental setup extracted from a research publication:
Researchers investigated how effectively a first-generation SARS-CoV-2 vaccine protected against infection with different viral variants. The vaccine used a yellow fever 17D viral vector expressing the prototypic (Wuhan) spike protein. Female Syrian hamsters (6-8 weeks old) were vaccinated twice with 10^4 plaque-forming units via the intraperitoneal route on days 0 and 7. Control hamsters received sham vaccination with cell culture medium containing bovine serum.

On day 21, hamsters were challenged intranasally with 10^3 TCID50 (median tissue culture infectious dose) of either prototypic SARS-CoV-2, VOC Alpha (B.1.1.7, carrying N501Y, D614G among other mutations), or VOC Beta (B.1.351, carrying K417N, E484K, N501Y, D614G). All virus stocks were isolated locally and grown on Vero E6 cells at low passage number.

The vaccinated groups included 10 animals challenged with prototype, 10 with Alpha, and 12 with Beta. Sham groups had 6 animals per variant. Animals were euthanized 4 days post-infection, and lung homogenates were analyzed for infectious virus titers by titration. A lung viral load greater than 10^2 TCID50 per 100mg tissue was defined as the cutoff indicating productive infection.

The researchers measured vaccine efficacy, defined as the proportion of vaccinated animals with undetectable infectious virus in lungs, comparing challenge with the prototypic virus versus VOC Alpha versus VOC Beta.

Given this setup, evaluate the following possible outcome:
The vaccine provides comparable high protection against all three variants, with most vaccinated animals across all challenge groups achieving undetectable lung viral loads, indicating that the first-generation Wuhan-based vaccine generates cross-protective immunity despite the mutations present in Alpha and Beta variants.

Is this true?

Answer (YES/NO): NO